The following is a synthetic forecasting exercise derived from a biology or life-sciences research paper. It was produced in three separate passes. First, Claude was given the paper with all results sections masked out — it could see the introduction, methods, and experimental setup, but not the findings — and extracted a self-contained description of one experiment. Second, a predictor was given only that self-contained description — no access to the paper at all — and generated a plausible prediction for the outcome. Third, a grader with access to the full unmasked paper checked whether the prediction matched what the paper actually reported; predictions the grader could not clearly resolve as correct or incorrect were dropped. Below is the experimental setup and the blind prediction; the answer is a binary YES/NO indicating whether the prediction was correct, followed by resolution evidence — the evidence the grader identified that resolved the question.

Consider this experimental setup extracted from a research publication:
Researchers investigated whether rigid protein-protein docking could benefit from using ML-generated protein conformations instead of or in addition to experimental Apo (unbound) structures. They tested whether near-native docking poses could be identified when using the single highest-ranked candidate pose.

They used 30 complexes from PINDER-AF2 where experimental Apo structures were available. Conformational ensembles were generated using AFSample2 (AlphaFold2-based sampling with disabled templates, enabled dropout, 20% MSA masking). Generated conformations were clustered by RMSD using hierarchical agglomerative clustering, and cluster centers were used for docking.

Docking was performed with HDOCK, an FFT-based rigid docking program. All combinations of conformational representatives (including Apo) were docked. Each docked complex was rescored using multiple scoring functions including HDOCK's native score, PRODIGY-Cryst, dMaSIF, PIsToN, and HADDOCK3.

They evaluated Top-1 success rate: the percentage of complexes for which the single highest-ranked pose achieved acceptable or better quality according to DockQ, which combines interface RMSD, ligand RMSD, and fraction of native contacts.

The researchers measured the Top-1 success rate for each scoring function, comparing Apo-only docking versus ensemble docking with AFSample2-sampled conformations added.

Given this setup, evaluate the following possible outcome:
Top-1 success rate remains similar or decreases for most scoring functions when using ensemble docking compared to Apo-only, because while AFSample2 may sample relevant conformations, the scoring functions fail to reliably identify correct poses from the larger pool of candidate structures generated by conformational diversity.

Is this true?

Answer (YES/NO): NO